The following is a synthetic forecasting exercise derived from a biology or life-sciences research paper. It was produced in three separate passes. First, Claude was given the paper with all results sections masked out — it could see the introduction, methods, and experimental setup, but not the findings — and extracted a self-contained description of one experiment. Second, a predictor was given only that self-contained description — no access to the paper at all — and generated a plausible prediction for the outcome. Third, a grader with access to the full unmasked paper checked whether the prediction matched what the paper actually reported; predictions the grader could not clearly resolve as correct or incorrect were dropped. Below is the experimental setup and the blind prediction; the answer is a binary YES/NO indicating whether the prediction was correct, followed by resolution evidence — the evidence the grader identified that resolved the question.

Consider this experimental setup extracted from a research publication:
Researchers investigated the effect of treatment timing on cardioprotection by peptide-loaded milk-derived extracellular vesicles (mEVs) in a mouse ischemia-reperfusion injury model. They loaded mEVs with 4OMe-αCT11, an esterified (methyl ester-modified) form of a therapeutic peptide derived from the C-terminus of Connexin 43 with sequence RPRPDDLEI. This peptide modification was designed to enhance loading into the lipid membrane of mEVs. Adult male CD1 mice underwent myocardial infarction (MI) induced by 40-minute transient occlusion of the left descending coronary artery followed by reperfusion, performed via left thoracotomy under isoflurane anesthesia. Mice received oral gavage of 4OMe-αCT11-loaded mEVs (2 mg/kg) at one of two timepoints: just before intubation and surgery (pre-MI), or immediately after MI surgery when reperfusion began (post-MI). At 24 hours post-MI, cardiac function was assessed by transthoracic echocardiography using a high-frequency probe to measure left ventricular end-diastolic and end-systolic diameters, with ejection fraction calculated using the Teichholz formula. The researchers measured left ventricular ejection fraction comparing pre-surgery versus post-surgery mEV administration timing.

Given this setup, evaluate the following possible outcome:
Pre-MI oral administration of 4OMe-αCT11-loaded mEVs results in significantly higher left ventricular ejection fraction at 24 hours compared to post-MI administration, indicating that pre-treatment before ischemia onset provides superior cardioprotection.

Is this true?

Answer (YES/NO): NO